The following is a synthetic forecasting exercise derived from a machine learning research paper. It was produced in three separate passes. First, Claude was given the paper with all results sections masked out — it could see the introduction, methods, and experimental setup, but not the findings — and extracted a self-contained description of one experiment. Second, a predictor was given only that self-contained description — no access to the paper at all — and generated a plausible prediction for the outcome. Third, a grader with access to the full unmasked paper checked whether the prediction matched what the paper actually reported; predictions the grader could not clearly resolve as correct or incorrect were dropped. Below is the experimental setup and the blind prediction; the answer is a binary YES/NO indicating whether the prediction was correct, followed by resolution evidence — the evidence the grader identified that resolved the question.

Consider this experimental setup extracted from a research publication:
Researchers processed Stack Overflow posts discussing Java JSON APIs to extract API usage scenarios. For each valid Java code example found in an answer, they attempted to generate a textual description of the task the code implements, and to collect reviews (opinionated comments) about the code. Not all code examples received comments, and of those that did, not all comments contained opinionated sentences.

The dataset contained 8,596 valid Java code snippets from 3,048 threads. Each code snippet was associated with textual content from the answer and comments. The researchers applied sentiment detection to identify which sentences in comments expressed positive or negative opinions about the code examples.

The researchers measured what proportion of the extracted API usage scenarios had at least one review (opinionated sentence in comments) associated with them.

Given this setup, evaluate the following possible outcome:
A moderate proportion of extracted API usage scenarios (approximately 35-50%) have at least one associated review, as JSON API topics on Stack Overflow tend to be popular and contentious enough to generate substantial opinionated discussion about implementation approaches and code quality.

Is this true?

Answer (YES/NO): NO